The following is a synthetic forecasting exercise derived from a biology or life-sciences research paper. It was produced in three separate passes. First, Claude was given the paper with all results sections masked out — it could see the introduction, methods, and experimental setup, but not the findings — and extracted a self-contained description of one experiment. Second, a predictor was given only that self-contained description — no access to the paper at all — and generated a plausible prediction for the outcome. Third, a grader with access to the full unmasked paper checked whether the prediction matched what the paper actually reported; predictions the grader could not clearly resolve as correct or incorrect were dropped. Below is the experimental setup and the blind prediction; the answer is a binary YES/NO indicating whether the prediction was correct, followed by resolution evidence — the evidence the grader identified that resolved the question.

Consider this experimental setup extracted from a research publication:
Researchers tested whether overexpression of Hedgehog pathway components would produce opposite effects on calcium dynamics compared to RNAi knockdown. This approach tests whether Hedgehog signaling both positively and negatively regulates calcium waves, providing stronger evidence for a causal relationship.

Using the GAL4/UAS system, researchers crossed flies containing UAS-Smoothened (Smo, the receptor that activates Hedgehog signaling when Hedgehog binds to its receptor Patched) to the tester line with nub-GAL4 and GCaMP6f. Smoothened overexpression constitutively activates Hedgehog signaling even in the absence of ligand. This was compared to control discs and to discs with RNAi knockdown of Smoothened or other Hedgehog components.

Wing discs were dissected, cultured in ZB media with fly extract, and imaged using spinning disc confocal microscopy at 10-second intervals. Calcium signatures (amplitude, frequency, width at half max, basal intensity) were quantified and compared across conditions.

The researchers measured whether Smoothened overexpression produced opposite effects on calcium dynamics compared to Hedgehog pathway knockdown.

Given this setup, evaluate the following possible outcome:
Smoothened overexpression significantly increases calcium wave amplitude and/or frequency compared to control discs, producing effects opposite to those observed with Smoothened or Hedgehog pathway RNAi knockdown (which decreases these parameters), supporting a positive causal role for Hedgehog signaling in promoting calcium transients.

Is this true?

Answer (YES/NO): NO